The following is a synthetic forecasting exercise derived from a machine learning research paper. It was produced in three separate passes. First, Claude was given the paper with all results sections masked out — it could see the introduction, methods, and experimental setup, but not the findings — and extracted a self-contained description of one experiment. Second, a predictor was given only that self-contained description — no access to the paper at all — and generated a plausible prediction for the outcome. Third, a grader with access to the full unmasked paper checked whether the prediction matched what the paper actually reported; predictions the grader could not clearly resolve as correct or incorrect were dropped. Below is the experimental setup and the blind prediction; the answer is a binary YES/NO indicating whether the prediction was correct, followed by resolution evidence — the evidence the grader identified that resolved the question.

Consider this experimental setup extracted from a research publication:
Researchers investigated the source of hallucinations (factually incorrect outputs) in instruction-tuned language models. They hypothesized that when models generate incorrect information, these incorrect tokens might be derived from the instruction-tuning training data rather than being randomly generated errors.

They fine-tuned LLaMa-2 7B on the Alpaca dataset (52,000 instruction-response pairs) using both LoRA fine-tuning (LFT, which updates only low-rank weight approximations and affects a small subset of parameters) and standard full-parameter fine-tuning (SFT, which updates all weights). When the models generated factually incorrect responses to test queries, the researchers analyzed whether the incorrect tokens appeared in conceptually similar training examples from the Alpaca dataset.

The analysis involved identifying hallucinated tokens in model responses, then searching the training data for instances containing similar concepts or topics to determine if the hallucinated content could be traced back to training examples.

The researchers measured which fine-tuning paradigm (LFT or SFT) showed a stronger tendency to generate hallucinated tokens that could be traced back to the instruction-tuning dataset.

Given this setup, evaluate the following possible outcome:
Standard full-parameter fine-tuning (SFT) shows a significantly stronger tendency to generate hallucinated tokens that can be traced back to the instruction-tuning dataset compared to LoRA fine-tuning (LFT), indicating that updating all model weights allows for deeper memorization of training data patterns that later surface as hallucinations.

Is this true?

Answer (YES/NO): YES